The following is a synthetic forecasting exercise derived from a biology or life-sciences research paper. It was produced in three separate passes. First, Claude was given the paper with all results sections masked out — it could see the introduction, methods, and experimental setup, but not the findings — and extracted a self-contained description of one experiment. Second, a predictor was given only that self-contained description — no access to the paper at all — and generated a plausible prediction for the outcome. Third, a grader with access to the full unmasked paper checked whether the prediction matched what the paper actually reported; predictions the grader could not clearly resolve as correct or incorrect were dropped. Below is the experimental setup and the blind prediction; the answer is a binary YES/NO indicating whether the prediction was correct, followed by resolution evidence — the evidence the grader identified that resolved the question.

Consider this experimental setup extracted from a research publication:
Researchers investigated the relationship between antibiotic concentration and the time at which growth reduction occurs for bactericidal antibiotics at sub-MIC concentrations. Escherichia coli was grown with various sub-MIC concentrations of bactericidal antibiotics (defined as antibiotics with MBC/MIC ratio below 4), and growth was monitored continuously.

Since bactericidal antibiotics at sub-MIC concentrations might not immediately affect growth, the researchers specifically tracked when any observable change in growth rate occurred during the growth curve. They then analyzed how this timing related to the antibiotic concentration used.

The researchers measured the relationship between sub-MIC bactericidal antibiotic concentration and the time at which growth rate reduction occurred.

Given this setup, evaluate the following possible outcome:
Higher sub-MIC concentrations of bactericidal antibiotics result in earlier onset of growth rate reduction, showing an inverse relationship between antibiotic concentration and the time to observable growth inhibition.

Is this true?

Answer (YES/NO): YES